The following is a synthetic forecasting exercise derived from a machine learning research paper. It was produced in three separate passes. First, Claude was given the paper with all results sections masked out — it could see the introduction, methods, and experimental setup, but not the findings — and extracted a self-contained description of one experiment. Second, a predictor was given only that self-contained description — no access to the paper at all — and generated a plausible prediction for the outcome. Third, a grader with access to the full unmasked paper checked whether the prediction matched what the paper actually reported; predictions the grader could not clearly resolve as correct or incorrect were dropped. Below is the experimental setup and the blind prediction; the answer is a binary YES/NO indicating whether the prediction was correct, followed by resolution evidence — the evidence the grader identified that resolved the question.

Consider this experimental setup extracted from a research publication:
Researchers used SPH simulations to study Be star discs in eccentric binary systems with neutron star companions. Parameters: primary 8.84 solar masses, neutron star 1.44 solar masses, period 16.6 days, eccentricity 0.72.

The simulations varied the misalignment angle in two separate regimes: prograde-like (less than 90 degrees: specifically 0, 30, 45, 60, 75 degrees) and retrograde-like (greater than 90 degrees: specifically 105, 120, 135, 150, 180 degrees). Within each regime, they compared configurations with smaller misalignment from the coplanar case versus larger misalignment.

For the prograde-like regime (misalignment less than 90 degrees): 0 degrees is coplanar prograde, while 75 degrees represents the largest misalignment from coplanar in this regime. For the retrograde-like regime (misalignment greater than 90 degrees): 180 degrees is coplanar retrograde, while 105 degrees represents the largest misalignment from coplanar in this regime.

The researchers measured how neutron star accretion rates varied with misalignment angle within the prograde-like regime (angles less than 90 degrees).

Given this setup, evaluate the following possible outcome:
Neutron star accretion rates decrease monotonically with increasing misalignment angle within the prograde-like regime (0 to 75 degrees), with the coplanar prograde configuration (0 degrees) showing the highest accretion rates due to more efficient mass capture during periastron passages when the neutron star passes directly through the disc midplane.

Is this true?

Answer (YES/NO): YES